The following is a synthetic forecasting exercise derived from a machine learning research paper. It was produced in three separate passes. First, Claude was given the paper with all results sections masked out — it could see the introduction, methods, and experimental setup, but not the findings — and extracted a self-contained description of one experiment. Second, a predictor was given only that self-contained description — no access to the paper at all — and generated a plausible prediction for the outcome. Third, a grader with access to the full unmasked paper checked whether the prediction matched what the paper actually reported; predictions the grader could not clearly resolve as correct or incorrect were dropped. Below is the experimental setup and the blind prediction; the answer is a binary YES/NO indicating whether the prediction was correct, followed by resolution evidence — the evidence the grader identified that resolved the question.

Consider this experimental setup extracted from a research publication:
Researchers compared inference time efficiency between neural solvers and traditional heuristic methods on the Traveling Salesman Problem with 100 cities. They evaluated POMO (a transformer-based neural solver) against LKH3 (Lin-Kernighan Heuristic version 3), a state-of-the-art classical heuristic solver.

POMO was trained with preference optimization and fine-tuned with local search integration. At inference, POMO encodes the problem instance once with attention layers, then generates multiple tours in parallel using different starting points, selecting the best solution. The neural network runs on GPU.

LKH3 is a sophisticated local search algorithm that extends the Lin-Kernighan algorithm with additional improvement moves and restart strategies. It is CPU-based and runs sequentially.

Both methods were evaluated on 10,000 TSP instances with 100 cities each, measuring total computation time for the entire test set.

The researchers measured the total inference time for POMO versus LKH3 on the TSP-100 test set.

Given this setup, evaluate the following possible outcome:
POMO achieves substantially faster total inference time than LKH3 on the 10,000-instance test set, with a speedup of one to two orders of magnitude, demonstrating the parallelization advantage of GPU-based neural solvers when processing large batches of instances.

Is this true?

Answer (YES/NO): YES